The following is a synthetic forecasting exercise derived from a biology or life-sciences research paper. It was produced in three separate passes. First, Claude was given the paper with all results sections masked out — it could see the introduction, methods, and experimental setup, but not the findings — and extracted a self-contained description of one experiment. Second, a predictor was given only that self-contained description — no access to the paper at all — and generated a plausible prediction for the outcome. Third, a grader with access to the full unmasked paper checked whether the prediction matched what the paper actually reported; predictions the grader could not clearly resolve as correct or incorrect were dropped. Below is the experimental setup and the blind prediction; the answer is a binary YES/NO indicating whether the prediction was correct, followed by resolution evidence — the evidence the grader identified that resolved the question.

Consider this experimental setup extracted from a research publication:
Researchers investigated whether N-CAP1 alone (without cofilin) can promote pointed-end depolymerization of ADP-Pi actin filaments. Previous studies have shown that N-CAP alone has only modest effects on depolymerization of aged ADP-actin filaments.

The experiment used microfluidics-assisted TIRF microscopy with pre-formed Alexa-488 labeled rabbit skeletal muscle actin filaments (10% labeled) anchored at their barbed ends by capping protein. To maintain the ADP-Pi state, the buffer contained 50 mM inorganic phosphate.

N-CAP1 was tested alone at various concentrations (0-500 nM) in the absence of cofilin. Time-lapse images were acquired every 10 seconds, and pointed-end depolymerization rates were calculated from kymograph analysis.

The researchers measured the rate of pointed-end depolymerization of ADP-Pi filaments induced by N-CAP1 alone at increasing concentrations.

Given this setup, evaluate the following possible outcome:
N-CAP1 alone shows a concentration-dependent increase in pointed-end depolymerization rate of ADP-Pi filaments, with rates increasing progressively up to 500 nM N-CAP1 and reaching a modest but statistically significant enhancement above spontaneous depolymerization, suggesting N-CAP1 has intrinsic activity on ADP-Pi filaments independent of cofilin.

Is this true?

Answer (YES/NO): NO